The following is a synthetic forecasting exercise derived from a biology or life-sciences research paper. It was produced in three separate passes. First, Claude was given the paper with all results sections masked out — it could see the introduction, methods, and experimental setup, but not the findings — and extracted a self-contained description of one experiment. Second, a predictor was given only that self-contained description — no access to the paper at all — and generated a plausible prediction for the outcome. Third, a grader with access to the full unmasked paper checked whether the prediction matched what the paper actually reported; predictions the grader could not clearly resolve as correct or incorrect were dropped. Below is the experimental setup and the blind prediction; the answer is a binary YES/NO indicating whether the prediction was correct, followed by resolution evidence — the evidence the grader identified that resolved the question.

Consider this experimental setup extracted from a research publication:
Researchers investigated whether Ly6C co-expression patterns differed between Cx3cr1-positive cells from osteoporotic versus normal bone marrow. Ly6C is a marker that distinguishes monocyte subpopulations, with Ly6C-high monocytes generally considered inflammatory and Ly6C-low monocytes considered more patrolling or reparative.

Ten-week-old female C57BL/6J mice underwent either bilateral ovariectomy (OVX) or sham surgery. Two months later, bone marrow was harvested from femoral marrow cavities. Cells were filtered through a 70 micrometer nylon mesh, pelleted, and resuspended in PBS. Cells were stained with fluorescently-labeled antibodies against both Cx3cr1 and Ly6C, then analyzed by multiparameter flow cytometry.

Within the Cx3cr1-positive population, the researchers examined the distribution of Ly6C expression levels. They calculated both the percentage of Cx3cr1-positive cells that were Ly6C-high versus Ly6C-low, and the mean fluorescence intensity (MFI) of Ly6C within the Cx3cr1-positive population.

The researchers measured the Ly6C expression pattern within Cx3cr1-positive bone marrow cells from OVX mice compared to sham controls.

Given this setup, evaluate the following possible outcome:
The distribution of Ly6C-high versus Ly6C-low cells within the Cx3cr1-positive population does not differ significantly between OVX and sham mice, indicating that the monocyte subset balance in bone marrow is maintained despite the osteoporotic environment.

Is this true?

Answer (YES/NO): NO